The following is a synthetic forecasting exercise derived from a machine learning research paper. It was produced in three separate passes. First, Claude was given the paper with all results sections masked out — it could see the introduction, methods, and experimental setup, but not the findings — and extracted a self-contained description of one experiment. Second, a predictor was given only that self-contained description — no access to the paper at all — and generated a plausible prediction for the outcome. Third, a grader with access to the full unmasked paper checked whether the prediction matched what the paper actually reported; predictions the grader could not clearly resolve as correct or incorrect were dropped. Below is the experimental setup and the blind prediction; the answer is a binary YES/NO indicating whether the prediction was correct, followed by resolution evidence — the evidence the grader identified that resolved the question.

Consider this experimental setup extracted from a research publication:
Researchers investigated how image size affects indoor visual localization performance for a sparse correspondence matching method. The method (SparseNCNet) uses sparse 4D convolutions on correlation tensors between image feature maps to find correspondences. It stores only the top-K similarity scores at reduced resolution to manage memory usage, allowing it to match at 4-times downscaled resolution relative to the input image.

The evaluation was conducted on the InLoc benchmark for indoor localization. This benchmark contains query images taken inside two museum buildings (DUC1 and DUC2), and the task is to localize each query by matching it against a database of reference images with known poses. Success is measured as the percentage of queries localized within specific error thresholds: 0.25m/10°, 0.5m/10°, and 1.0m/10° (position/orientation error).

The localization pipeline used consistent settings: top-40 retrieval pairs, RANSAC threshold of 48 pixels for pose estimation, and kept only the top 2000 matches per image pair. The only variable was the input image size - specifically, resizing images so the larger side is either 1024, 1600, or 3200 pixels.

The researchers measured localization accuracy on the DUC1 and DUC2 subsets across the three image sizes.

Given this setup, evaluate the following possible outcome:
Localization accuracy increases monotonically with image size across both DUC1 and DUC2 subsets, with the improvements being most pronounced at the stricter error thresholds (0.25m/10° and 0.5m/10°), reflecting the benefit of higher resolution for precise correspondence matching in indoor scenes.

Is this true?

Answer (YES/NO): NO